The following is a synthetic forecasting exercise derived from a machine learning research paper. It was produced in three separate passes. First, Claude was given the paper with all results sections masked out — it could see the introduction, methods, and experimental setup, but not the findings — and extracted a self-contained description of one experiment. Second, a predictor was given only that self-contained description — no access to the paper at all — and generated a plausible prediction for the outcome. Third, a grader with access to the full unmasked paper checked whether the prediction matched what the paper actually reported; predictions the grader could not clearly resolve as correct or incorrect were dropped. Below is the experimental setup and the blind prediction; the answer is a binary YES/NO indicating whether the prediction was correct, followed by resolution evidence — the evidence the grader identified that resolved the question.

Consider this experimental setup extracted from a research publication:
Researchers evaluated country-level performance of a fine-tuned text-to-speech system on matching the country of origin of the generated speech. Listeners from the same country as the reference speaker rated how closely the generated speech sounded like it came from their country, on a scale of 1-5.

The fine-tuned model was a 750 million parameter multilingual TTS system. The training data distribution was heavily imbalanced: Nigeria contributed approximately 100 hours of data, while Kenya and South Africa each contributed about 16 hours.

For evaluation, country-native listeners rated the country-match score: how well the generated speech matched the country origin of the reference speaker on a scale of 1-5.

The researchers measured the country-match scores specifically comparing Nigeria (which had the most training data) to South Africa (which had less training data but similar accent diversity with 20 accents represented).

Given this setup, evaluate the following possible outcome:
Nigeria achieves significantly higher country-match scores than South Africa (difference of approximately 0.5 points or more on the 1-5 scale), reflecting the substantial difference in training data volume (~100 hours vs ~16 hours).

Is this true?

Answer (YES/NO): YES